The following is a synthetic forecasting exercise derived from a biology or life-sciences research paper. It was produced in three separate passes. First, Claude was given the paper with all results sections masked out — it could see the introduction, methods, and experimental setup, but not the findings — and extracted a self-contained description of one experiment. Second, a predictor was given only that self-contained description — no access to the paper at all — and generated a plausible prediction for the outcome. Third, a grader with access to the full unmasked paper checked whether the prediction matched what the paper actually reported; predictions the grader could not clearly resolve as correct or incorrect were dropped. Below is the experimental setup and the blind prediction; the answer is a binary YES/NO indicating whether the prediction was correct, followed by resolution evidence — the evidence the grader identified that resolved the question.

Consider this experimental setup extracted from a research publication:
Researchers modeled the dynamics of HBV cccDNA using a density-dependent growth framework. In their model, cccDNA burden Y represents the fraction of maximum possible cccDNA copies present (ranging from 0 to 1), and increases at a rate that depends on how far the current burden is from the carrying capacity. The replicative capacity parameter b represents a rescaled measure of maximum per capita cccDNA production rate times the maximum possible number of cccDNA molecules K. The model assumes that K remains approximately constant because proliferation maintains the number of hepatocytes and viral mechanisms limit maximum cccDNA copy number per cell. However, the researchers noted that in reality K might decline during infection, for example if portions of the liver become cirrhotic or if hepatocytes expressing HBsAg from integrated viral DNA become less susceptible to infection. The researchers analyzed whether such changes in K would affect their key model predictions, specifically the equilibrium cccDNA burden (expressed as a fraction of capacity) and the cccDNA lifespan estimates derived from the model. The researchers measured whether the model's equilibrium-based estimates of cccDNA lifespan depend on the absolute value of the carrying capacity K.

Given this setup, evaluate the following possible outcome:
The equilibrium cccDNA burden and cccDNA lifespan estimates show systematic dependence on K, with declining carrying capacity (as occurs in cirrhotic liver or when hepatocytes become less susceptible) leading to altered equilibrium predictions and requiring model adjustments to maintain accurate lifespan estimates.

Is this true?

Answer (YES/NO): NO